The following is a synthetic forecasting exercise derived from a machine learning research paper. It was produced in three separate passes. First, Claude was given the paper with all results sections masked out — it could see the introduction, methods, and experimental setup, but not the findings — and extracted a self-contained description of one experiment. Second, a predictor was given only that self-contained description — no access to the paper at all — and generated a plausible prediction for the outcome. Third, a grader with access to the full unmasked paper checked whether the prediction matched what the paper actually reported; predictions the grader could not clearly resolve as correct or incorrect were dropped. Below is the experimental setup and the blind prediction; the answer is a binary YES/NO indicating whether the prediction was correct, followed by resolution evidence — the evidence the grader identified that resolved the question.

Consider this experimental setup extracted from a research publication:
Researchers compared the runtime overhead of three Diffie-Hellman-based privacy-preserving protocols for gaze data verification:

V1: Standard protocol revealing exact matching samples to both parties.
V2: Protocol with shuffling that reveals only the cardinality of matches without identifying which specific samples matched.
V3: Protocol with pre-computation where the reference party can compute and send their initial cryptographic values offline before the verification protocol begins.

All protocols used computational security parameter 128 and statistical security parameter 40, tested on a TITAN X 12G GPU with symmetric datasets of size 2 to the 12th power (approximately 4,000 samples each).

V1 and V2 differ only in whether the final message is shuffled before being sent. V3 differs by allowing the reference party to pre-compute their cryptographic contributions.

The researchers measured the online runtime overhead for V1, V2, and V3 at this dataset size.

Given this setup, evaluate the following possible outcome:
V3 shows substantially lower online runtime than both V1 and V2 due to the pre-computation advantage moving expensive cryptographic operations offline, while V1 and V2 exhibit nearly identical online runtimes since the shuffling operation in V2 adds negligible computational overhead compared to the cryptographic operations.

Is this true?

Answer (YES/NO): YES